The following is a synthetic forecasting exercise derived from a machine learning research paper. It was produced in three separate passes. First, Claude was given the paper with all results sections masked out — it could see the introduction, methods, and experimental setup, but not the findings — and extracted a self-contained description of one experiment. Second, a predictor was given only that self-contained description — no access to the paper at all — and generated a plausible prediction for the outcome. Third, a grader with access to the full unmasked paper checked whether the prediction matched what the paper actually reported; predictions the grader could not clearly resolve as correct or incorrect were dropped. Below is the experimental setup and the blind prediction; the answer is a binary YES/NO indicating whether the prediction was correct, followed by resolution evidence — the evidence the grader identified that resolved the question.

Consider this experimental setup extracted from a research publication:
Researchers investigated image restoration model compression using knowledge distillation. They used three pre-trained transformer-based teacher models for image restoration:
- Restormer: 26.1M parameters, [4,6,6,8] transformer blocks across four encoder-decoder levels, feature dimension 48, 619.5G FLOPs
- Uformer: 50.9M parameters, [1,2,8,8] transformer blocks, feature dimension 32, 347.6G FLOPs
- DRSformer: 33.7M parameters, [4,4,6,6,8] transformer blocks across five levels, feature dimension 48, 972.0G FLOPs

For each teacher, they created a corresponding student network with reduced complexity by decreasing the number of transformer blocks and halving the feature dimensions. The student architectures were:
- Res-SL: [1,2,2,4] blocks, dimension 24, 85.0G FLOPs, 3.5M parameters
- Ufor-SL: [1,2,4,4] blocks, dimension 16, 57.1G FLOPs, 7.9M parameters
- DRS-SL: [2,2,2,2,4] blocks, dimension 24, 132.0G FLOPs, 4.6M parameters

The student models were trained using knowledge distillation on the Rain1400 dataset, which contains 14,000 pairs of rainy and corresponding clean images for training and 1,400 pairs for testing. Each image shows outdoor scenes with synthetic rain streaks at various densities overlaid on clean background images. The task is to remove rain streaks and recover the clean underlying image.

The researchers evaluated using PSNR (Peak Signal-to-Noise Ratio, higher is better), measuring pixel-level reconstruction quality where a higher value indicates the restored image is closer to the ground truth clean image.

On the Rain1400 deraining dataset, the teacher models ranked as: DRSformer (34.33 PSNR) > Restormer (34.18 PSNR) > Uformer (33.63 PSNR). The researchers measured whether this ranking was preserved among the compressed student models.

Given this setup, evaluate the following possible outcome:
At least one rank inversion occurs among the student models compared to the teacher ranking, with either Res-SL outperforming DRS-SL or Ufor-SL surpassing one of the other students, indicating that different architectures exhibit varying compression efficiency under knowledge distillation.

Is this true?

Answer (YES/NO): NO